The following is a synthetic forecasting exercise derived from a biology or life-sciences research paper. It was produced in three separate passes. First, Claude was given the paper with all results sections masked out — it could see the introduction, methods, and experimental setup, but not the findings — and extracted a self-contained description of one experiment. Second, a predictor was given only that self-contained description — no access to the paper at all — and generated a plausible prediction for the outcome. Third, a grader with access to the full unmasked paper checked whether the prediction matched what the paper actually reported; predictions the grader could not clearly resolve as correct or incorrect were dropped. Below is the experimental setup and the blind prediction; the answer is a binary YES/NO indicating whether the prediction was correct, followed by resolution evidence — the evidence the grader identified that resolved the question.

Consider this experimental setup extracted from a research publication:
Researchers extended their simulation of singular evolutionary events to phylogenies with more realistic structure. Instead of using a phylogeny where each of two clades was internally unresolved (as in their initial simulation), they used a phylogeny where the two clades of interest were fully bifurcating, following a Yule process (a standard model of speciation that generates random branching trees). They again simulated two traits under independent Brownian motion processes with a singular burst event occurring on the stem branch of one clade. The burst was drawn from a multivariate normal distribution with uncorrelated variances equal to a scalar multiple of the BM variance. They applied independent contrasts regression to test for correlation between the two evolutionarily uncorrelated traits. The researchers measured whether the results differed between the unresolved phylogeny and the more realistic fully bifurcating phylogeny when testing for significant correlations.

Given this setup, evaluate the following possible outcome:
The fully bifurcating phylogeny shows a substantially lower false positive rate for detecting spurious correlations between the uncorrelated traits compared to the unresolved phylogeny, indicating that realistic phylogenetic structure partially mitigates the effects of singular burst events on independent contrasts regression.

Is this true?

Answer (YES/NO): NO